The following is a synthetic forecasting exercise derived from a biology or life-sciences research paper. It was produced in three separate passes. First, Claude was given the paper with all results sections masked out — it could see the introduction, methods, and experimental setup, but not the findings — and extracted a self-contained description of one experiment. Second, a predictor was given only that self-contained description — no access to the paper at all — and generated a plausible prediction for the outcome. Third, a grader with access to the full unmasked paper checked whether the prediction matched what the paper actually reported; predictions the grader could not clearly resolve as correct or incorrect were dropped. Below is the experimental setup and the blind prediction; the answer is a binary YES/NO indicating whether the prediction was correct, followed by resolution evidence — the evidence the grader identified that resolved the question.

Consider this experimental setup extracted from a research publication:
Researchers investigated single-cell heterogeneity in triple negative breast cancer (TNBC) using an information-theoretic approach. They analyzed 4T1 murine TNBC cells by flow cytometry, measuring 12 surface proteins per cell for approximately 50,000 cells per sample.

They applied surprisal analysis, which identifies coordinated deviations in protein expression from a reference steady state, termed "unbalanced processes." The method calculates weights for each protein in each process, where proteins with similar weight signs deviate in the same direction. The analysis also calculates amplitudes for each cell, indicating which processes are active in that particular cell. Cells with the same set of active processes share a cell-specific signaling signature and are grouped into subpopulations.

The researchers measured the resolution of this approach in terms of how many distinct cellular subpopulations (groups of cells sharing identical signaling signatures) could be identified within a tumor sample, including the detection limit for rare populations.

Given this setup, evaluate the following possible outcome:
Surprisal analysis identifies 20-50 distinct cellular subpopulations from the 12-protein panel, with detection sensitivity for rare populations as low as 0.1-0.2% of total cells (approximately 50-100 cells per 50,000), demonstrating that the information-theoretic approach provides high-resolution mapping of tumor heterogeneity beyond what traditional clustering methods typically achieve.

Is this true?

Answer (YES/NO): NO